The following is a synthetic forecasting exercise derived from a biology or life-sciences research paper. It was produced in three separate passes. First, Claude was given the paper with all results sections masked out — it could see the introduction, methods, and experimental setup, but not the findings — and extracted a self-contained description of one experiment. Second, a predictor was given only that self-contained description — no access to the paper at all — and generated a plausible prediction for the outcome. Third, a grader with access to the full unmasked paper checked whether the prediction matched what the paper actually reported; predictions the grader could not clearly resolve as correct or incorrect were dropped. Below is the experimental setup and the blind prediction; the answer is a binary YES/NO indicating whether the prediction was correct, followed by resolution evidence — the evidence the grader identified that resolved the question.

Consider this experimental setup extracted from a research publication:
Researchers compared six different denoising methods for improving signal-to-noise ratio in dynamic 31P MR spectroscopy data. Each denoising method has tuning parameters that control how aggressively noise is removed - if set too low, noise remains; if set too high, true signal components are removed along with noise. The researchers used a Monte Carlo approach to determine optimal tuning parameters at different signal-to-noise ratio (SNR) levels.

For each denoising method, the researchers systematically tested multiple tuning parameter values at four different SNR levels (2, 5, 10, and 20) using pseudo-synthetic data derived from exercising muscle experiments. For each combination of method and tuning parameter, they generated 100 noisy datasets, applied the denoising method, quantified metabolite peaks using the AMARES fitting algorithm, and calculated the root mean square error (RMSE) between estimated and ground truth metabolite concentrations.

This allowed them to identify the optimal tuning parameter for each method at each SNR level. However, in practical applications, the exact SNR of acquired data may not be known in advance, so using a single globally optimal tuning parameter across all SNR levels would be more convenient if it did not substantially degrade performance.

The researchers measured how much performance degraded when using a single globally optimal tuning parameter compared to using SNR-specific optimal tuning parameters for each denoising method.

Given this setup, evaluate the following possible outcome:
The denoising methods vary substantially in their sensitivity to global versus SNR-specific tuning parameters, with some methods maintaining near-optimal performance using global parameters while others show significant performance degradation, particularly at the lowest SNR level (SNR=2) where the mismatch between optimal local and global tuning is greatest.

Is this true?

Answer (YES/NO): NO